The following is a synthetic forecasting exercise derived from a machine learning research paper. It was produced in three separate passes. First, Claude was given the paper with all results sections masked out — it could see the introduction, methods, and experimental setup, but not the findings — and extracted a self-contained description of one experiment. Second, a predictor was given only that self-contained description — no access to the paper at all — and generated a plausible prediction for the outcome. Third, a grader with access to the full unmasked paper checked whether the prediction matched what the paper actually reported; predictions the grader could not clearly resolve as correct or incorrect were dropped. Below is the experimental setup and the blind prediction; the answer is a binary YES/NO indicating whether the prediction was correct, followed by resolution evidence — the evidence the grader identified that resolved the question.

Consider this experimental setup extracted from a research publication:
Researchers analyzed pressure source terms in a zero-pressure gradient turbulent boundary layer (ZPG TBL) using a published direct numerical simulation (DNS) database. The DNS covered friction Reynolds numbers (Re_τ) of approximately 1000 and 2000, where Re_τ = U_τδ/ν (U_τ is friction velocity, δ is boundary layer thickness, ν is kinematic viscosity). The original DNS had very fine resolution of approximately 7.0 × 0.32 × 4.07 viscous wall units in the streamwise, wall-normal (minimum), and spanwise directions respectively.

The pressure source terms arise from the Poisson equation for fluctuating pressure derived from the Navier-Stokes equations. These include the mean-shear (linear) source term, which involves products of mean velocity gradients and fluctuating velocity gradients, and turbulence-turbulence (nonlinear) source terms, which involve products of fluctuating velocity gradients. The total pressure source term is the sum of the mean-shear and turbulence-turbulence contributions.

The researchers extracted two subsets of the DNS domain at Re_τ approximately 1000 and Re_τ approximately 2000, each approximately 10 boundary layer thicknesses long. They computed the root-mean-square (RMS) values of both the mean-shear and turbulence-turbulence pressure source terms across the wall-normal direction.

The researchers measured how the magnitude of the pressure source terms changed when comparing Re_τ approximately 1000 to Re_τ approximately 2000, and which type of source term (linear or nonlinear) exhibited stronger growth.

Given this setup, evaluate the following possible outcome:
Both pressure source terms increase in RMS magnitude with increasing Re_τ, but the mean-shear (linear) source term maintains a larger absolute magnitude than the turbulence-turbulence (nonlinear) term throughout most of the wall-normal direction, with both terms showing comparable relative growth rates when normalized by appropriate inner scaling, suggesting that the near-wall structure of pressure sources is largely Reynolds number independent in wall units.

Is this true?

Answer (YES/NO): NO